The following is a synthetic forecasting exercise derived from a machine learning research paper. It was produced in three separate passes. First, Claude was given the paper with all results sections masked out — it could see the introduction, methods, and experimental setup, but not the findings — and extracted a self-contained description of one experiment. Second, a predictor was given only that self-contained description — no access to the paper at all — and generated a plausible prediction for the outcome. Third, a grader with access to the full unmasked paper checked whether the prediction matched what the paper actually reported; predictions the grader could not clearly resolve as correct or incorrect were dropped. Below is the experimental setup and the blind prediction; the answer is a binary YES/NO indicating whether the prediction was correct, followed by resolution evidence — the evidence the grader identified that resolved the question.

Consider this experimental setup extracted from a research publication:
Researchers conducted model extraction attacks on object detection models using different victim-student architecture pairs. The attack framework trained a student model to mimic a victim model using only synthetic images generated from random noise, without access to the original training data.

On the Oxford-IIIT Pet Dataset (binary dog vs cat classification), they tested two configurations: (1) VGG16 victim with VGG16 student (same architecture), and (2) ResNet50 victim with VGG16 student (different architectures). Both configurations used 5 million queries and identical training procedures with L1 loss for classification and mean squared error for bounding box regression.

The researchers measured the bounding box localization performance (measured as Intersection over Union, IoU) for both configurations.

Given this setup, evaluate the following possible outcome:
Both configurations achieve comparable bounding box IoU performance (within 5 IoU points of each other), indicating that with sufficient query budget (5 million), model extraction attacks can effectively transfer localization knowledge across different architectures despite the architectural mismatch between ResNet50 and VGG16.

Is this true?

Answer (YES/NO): YES